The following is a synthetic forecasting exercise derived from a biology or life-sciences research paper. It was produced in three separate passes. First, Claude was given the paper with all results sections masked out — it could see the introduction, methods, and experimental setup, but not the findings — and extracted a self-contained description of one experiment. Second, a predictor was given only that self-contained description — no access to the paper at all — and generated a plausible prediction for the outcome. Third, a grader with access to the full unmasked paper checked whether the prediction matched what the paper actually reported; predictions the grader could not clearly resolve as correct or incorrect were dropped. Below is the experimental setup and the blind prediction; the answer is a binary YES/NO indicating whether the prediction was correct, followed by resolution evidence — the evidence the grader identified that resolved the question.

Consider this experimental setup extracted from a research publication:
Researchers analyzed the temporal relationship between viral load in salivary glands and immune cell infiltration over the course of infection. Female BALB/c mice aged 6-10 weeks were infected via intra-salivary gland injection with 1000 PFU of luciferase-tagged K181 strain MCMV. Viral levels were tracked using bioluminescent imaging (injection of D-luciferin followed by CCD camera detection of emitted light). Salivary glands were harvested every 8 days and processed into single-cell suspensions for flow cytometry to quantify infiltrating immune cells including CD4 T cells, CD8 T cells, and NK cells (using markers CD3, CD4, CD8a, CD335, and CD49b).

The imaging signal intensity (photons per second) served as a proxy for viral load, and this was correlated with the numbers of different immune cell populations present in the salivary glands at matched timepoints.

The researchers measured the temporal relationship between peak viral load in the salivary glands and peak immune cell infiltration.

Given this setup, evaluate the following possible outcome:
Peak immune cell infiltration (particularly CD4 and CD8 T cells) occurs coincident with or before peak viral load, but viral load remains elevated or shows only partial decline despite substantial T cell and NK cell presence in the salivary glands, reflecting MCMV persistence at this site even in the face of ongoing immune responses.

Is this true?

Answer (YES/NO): NO